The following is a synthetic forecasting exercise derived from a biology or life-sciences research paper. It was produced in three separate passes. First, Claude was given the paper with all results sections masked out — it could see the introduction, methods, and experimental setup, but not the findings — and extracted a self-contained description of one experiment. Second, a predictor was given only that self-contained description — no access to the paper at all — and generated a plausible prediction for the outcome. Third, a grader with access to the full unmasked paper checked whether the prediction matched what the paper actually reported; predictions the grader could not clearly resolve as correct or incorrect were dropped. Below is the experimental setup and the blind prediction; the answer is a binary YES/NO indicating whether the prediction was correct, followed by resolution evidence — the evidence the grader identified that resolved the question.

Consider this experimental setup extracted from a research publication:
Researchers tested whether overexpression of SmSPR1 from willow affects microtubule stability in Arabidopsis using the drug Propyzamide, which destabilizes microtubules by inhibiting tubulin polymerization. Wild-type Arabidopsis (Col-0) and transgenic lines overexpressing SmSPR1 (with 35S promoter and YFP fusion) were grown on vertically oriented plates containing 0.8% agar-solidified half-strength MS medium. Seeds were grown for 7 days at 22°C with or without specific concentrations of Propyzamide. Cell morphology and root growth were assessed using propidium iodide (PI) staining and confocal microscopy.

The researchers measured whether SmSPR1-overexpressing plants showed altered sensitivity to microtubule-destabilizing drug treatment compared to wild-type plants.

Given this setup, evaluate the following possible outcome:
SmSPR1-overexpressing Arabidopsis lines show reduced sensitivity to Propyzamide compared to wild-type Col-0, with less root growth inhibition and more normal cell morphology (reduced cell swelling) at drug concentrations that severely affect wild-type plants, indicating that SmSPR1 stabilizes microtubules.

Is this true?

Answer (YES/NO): YES